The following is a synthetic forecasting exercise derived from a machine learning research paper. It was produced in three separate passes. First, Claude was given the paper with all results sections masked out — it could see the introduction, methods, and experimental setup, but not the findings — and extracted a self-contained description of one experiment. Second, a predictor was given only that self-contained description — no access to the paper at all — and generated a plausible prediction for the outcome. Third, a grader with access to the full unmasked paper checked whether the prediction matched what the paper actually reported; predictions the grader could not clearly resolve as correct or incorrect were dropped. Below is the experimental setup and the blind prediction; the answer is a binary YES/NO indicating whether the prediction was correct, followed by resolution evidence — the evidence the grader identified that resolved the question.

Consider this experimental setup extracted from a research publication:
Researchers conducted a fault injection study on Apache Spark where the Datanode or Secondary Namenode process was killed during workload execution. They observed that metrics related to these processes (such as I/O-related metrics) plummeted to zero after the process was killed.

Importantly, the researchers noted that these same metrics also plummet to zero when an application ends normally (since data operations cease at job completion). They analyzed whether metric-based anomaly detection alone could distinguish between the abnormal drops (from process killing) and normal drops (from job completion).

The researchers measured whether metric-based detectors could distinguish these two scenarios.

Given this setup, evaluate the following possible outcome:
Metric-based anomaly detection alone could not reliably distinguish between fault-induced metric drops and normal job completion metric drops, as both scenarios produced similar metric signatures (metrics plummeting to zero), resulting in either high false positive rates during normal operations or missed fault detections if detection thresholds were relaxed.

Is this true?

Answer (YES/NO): YES